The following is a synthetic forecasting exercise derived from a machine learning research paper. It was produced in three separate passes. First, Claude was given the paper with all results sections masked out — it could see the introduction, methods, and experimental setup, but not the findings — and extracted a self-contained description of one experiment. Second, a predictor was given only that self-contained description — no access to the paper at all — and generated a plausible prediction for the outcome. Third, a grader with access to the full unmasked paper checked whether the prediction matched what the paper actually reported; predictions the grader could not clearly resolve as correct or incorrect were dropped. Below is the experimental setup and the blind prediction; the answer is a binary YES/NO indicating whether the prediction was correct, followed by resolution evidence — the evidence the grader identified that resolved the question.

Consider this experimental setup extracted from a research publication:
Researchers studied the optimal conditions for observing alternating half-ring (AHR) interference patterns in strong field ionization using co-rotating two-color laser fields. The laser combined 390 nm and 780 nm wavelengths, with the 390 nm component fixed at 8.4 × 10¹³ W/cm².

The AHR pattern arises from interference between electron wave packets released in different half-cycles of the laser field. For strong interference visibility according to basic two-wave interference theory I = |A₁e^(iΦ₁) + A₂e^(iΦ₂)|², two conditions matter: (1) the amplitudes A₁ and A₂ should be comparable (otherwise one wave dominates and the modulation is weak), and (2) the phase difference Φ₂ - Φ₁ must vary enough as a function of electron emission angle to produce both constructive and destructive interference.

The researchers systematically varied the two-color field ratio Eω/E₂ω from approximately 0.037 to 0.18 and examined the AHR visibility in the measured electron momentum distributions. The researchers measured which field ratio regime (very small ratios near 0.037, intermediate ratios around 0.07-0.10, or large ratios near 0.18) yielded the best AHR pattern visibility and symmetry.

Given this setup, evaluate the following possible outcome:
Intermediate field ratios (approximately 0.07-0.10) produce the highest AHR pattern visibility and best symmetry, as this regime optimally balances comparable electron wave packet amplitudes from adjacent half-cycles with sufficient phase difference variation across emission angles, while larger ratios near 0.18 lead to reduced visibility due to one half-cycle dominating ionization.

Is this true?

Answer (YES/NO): YES